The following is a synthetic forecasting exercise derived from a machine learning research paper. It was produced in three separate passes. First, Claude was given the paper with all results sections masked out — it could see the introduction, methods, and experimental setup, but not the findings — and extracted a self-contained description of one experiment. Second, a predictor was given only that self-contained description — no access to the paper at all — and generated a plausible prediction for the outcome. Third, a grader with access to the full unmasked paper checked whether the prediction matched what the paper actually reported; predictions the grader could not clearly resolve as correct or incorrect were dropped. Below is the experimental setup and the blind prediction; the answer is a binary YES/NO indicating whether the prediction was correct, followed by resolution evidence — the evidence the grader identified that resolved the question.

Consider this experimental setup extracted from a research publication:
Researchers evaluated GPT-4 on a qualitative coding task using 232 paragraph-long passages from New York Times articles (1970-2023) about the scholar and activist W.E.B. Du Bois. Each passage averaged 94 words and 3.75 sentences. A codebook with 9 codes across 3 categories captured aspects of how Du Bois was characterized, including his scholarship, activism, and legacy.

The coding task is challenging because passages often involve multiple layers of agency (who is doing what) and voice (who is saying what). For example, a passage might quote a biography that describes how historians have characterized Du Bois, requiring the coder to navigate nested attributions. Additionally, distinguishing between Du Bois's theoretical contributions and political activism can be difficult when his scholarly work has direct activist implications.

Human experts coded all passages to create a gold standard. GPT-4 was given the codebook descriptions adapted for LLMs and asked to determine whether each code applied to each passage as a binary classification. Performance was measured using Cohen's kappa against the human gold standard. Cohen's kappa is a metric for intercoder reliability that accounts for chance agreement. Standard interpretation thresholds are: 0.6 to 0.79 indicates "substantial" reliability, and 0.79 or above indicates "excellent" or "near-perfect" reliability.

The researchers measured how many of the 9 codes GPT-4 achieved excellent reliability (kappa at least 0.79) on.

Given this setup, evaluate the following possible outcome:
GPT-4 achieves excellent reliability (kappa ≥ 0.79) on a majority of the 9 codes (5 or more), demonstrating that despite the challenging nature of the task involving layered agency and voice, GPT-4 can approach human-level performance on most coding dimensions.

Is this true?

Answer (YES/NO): NO